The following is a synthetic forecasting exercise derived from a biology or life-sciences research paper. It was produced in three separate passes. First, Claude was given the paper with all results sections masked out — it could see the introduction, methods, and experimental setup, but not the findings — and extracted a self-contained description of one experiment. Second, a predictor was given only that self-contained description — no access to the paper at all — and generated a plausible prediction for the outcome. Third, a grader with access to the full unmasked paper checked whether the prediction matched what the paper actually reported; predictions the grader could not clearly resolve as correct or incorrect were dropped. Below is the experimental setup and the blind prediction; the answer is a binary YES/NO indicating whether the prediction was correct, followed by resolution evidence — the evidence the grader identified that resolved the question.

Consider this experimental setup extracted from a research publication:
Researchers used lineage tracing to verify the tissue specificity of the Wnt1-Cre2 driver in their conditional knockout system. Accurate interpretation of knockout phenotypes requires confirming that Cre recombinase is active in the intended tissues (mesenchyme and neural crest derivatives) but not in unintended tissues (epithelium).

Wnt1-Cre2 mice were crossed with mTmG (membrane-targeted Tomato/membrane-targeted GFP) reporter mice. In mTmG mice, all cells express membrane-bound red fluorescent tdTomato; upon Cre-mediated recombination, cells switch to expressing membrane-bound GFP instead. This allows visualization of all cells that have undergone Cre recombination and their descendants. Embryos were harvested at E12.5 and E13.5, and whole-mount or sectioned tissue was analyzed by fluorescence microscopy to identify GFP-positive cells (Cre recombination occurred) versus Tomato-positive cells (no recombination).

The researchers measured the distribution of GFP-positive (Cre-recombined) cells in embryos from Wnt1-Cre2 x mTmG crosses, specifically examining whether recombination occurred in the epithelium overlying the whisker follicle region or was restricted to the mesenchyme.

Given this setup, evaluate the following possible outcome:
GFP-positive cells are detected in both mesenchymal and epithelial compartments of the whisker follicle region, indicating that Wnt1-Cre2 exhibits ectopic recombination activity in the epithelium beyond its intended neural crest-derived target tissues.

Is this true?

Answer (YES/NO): NO